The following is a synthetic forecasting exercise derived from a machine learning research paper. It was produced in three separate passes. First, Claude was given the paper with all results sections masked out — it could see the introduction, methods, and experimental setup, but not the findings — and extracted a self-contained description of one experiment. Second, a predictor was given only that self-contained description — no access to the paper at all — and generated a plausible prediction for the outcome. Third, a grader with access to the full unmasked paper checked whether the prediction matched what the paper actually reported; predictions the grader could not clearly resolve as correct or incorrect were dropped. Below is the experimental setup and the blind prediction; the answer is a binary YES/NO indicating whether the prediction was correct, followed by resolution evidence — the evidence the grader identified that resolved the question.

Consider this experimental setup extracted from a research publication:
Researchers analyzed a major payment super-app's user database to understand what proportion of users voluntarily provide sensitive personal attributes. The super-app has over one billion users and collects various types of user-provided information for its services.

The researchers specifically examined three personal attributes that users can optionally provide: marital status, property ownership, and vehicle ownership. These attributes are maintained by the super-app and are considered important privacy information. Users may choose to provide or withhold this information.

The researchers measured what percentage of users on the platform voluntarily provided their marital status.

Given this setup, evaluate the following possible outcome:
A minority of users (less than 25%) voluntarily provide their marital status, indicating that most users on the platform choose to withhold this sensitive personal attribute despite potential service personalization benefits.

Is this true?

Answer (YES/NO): YES